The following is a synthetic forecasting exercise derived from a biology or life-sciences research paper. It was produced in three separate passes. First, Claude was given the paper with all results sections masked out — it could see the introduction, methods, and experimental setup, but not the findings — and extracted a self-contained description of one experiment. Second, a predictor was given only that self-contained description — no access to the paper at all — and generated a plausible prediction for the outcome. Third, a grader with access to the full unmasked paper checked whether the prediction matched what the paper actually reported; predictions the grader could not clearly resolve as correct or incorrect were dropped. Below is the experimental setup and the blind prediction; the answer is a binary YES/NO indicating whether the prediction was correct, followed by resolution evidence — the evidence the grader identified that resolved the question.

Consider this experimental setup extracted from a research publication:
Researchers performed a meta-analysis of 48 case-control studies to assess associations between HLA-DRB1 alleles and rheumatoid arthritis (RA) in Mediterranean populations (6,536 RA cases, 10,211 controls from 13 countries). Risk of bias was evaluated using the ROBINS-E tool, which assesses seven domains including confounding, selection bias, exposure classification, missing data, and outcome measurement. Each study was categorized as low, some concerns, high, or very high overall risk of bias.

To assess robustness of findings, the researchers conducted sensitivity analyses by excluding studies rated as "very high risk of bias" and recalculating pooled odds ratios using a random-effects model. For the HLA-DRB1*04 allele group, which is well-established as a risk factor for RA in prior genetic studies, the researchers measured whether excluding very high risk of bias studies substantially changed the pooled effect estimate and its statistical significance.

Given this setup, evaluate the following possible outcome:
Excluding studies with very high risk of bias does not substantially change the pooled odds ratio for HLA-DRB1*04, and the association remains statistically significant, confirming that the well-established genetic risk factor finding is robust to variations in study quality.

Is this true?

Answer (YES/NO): YES